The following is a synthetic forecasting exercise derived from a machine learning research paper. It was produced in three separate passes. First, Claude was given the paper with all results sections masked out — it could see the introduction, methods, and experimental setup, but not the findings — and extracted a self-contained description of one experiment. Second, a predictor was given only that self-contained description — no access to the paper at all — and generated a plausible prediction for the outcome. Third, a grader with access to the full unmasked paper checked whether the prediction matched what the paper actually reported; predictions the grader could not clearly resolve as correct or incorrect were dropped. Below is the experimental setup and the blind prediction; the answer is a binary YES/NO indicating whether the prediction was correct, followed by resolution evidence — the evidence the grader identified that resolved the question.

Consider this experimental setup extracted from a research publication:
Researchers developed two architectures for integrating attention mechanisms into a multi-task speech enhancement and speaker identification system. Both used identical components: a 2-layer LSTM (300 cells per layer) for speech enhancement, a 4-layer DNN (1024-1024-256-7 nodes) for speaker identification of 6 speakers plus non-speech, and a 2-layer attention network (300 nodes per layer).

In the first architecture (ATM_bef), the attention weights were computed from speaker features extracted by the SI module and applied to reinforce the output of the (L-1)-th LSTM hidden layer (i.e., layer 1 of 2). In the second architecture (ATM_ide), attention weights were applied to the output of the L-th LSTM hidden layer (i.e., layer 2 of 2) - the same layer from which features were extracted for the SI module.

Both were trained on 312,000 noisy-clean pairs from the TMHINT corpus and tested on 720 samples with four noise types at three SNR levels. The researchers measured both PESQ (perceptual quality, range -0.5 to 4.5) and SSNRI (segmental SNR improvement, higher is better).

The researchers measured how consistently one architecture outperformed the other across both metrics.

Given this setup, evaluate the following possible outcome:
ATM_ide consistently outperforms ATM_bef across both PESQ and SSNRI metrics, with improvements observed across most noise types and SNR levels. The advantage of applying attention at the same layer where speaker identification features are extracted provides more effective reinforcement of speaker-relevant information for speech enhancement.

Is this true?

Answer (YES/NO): YES